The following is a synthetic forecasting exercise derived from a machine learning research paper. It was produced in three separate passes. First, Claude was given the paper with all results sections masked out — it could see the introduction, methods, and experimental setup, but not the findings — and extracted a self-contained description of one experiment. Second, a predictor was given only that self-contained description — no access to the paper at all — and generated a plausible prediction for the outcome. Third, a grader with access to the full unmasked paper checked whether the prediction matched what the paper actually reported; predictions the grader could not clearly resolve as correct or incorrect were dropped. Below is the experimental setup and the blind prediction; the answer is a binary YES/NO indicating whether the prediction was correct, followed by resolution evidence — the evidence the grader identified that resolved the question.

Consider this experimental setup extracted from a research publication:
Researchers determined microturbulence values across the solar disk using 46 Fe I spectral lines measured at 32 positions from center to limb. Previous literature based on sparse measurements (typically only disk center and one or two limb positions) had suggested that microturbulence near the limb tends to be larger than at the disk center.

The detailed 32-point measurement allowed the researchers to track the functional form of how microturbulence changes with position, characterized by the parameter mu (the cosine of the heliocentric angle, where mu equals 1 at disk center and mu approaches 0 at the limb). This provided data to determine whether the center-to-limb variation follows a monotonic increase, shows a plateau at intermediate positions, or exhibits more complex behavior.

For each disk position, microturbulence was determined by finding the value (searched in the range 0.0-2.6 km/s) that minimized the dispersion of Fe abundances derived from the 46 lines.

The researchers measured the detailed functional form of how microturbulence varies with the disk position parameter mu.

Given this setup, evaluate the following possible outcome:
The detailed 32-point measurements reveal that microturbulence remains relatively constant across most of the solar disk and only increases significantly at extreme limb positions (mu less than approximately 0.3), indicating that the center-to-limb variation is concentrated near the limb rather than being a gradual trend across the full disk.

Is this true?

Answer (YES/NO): NO